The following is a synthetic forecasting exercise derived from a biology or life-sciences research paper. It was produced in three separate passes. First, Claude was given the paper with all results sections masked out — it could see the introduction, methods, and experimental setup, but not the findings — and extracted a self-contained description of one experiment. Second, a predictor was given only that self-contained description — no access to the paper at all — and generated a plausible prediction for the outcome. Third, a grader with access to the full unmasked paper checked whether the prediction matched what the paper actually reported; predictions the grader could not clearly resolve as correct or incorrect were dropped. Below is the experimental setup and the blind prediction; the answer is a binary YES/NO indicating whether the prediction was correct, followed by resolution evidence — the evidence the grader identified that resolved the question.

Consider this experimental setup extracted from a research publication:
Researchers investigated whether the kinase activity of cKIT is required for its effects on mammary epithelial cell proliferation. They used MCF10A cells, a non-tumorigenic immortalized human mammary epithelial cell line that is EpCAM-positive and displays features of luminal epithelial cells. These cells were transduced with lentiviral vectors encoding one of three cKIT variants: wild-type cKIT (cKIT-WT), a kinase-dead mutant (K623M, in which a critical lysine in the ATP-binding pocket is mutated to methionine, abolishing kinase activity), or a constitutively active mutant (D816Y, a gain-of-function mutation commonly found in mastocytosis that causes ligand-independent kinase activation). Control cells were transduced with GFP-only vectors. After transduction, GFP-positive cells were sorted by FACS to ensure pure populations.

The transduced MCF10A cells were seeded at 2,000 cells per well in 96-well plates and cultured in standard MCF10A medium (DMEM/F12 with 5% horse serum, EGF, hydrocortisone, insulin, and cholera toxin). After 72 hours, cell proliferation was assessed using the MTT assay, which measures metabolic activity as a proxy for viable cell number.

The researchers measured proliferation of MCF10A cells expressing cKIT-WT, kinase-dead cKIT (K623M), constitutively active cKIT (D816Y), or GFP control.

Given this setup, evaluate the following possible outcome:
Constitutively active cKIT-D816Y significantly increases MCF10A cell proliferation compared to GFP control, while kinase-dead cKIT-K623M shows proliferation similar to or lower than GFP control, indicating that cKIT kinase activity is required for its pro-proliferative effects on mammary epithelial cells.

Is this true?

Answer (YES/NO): NO